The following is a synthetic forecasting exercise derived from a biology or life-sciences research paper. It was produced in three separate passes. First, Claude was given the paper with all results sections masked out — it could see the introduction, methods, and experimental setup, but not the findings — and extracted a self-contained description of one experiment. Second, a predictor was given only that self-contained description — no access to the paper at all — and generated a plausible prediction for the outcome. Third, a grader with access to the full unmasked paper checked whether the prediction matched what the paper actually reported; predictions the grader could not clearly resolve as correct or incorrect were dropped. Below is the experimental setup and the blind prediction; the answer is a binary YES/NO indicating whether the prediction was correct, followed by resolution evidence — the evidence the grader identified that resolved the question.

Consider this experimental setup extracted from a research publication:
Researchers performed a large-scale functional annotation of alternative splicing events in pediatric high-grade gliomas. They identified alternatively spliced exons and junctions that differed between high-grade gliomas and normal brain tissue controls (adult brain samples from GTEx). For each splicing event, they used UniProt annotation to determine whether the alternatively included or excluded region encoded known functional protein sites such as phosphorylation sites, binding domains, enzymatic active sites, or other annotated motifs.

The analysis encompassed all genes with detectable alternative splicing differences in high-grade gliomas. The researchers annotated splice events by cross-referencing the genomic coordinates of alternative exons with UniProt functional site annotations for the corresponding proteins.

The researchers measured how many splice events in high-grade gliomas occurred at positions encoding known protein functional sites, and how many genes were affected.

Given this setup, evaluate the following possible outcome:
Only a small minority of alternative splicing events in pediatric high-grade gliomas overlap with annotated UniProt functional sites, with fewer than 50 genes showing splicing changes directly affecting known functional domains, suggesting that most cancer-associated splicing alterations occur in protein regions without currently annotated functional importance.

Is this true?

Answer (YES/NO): NO